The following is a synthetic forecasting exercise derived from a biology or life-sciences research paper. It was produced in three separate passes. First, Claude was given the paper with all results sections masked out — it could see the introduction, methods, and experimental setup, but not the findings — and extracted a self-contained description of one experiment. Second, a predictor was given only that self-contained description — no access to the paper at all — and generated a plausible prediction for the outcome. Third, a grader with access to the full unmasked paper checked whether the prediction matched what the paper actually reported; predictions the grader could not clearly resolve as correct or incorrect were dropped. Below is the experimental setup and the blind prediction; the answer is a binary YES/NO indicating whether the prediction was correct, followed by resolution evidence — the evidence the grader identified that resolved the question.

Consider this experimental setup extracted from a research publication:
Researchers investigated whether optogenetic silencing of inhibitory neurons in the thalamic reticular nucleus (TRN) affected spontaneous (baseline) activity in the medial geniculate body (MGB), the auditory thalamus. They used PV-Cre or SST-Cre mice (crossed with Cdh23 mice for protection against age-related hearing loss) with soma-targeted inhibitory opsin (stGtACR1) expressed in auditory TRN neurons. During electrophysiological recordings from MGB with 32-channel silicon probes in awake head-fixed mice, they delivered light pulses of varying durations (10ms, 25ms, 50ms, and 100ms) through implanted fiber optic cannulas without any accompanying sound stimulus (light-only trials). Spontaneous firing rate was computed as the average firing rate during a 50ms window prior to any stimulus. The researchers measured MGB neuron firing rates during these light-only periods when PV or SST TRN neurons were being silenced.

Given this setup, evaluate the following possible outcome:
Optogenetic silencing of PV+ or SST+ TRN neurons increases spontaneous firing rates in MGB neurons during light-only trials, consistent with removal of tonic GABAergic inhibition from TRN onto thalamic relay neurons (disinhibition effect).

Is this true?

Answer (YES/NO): NO